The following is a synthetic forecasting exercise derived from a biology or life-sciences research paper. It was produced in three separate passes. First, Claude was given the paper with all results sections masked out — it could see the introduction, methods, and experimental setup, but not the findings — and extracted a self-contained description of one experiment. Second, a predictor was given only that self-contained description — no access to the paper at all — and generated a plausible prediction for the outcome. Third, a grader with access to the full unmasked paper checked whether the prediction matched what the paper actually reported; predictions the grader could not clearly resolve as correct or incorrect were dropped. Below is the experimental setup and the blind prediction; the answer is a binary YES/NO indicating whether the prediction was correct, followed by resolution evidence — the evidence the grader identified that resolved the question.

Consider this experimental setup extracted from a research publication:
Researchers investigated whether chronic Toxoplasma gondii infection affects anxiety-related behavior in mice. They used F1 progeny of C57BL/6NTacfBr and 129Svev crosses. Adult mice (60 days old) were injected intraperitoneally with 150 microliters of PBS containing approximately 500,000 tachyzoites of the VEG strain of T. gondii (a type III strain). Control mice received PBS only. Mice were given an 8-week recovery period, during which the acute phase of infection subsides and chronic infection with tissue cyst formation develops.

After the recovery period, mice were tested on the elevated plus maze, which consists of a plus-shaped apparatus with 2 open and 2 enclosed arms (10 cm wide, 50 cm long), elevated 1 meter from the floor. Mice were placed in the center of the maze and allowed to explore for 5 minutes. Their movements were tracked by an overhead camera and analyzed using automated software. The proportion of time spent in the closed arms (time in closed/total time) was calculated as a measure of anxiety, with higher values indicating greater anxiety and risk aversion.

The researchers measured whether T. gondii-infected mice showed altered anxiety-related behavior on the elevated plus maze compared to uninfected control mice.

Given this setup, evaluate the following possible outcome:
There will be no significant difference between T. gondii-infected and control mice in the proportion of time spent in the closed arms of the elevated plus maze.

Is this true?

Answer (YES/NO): YES